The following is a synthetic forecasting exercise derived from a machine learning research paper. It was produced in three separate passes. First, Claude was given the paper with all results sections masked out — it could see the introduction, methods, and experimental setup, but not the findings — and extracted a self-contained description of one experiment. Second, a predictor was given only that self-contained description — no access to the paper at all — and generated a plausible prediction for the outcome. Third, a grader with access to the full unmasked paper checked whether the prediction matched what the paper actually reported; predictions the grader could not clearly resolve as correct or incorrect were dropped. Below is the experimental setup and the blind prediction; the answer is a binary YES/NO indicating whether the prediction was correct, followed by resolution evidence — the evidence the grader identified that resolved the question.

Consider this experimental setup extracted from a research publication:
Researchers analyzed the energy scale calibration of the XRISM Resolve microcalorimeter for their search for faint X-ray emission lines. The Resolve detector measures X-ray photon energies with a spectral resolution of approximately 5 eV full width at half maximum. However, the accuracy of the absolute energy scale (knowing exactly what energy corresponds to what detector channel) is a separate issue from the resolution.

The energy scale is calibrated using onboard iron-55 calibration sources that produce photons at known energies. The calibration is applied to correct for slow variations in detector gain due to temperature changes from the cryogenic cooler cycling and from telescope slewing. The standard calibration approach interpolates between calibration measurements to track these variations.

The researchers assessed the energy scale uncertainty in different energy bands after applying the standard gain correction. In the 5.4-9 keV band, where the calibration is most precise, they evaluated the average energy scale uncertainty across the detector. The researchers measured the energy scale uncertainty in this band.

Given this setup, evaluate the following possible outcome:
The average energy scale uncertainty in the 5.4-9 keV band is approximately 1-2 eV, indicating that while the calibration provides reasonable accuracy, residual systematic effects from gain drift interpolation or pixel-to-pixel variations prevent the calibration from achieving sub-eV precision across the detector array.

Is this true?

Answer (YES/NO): NO